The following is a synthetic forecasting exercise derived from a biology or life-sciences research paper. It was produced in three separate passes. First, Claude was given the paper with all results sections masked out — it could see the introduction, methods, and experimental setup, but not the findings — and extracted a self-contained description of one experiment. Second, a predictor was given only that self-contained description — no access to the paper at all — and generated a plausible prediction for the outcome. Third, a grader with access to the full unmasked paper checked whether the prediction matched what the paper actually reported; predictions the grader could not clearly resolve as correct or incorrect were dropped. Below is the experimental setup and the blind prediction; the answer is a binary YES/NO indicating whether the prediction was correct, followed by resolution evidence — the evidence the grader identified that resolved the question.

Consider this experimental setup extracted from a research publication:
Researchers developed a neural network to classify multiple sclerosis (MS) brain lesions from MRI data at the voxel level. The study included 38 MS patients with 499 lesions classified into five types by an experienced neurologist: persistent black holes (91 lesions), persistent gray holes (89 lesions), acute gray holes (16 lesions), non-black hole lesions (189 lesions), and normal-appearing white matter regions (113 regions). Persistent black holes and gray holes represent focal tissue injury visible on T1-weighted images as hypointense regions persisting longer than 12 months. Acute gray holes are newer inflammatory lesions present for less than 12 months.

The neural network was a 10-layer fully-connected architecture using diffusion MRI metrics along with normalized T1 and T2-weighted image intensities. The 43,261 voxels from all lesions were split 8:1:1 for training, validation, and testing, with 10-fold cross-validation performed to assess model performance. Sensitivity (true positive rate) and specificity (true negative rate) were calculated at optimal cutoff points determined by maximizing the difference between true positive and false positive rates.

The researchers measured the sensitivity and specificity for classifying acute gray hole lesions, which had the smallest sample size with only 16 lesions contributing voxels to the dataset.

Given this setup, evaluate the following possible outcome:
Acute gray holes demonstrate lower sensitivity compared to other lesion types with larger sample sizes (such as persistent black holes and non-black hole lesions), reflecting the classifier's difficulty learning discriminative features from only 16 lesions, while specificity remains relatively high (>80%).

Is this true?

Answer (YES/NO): NO